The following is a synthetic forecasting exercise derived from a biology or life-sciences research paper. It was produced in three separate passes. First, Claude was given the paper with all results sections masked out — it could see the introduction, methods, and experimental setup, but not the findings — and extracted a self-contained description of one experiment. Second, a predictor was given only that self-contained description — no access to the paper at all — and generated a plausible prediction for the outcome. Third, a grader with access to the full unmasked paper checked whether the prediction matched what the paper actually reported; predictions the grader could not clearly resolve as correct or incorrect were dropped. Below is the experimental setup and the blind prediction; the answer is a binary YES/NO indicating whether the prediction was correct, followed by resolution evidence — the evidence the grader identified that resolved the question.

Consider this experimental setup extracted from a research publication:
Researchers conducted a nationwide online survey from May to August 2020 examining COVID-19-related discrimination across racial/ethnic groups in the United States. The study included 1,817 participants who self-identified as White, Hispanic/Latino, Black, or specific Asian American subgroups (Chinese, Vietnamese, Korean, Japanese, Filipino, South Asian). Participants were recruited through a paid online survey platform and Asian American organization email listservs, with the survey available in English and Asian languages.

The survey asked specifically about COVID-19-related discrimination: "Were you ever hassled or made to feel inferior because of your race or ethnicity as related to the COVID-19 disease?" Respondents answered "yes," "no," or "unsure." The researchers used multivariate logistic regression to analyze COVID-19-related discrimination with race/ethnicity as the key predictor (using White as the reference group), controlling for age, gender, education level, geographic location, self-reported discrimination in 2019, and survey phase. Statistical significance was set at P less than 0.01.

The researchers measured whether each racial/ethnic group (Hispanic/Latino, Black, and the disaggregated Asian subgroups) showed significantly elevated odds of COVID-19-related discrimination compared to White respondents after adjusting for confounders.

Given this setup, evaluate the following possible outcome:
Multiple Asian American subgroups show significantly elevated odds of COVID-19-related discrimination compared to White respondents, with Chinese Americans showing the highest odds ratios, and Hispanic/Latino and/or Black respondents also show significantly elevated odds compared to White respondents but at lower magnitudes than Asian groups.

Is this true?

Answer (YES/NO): NO